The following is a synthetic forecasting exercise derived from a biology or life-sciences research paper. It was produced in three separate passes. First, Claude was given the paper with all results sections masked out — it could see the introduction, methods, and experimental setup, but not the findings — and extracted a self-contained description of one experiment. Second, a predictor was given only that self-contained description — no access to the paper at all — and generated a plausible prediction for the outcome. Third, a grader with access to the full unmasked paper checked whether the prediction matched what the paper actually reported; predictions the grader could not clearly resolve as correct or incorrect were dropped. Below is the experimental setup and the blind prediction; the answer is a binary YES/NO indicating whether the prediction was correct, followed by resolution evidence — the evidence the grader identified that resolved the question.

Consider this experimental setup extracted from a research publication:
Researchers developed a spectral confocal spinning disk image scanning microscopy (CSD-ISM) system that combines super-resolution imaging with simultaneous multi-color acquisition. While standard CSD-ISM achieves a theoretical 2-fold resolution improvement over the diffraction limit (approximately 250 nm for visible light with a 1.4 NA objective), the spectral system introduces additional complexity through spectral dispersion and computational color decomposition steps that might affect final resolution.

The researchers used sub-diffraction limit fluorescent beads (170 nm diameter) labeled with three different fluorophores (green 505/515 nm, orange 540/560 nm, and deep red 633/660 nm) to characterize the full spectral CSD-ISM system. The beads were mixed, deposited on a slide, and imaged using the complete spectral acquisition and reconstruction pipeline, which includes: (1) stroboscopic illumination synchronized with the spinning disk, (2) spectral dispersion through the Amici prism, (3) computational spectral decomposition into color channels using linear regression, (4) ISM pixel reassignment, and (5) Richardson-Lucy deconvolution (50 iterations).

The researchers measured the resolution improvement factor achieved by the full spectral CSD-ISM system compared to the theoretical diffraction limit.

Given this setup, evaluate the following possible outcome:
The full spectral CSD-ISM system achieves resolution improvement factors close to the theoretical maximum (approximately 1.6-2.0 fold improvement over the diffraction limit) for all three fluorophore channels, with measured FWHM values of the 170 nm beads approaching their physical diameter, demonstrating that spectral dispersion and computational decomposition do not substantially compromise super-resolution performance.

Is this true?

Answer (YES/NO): NO